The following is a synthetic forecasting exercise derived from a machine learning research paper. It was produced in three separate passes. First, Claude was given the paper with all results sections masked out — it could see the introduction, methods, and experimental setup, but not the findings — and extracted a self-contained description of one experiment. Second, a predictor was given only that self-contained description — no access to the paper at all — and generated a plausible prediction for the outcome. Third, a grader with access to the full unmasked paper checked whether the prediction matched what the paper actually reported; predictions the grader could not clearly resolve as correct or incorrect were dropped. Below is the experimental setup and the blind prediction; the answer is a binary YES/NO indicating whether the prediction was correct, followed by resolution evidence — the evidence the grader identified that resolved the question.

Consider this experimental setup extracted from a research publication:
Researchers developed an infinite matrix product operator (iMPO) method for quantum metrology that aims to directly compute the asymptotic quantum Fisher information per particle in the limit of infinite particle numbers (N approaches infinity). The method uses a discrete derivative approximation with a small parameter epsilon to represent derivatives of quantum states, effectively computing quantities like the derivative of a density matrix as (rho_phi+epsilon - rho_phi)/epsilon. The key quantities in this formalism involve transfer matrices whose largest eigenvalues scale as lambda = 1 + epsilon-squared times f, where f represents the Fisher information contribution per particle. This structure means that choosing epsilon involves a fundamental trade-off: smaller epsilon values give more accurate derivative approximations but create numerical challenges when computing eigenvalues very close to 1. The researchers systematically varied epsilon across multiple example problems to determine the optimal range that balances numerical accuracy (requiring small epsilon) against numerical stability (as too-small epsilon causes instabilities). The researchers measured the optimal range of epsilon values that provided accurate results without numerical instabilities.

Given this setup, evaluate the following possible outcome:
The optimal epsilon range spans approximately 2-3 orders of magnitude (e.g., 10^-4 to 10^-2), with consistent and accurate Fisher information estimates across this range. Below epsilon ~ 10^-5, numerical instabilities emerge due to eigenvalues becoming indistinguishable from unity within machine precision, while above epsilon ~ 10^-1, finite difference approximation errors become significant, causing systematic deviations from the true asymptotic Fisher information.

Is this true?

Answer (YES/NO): NO